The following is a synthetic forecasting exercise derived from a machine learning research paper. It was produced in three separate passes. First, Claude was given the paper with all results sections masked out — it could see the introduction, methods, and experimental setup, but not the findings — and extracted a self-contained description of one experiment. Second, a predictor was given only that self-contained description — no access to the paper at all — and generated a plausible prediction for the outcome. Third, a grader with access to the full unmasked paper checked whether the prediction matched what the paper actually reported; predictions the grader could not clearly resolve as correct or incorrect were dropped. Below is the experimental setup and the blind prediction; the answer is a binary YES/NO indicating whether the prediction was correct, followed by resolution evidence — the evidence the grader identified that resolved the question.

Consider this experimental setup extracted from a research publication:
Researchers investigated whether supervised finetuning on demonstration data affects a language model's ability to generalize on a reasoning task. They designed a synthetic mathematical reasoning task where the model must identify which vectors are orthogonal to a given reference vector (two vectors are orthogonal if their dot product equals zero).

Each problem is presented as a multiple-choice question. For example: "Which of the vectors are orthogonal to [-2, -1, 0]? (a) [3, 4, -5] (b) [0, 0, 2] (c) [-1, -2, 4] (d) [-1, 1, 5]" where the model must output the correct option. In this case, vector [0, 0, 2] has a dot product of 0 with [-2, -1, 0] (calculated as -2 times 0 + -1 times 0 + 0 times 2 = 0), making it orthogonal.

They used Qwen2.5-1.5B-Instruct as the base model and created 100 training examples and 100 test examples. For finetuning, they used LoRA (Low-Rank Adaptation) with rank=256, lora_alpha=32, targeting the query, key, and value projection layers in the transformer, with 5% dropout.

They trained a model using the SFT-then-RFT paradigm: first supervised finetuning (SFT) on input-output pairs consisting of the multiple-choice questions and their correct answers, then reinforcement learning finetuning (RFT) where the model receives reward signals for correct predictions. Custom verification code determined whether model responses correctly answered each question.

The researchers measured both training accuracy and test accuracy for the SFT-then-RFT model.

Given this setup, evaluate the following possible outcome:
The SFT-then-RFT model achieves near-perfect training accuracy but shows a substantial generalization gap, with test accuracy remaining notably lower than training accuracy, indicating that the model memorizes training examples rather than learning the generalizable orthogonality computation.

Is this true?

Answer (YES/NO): YES